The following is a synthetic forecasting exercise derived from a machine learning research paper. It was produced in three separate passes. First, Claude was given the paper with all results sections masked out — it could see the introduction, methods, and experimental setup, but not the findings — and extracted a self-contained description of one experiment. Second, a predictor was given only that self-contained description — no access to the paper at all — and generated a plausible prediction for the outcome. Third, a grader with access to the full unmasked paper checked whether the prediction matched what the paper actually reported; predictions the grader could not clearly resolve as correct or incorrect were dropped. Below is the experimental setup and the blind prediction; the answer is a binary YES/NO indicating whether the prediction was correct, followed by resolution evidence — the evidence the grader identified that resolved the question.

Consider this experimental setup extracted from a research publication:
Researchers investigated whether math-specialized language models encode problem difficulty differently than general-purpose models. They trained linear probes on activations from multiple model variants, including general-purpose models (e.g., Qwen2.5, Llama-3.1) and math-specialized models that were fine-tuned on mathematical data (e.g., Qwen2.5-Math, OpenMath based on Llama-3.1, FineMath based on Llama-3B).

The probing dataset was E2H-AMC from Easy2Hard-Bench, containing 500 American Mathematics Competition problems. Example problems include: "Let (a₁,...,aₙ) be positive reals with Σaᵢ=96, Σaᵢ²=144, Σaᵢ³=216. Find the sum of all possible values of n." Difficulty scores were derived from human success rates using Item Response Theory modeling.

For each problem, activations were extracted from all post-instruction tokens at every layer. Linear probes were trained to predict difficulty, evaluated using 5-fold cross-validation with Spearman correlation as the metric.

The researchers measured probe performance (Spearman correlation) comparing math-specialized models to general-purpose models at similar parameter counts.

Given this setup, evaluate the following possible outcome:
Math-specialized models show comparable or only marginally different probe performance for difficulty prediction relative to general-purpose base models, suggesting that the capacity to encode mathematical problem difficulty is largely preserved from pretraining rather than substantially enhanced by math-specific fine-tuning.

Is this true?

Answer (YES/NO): YES